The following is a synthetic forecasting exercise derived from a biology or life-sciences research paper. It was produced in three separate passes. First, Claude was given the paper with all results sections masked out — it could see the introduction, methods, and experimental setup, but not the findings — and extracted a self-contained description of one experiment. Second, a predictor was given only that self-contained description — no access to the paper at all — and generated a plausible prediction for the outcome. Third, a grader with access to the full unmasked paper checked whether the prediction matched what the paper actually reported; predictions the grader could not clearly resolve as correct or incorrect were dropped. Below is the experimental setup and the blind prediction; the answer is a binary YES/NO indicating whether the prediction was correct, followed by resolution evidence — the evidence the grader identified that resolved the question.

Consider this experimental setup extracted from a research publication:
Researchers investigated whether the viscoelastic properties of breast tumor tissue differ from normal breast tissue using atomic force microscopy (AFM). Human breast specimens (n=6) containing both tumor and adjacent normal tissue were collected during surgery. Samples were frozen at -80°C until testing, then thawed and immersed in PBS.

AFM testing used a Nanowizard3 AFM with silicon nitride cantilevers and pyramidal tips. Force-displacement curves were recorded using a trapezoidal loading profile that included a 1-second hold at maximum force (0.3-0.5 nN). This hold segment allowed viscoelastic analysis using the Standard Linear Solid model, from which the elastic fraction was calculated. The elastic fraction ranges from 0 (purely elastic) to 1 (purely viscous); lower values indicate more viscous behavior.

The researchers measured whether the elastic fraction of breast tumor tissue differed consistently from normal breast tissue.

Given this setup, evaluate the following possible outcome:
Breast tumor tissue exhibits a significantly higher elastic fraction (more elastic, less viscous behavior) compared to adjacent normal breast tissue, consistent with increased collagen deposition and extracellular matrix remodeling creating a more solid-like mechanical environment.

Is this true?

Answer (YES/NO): NO